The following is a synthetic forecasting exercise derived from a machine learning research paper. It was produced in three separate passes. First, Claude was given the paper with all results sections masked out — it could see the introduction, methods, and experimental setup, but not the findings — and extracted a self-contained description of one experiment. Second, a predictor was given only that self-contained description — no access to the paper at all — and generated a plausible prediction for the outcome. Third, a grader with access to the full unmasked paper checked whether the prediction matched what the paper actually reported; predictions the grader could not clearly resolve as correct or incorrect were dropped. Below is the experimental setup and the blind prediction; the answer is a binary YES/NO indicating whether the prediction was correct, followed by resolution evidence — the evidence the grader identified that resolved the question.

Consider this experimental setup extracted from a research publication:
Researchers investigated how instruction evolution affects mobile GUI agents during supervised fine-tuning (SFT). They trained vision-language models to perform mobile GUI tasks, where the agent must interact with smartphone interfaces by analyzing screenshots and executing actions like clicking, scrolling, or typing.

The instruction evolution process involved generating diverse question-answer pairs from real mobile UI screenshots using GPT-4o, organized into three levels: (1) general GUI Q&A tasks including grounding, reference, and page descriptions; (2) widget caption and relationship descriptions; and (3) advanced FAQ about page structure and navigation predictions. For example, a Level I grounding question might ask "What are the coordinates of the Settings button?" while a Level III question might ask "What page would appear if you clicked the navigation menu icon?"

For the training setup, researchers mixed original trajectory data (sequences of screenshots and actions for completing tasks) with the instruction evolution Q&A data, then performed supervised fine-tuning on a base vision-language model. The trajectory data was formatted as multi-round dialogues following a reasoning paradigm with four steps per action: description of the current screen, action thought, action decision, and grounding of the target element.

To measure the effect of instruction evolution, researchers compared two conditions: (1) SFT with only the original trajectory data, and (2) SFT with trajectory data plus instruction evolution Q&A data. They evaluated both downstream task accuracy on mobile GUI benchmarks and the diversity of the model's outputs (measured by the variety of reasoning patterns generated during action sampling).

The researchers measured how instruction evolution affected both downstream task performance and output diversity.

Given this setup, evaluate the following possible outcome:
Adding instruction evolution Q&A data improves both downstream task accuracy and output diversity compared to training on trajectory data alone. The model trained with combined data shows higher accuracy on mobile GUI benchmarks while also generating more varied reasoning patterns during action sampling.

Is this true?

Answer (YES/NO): NO